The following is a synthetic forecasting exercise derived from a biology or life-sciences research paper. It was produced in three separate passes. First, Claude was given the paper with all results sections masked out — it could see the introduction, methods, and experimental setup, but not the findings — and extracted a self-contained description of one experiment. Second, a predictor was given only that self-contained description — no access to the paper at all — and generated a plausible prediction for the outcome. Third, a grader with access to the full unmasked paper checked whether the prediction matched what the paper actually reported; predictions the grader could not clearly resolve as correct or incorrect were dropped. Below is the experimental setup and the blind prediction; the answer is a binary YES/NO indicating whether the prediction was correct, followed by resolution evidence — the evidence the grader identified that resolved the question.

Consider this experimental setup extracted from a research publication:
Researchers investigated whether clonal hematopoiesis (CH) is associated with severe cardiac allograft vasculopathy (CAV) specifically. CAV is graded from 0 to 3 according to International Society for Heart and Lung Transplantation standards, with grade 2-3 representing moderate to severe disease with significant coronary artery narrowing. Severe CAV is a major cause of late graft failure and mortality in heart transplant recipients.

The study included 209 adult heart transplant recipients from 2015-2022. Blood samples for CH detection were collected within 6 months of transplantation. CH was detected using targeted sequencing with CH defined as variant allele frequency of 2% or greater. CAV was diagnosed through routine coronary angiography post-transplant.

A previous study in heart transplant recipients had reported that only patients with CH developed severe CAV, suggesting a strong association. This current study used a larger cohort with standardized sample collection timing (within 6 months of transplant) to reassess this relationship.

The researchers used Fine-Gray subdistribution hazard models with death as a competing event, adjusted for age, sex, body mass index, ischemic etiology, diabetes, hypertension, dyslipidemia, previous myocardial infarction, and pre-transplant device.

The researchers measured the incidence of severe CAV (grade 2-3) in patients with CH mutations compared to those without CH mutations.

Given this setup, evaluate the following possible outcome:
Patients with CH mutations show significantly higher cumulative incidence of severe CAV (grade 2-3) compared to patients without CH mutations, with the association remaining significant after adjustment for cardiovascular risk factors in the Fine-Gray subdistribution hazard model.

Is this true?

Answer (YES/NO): NO